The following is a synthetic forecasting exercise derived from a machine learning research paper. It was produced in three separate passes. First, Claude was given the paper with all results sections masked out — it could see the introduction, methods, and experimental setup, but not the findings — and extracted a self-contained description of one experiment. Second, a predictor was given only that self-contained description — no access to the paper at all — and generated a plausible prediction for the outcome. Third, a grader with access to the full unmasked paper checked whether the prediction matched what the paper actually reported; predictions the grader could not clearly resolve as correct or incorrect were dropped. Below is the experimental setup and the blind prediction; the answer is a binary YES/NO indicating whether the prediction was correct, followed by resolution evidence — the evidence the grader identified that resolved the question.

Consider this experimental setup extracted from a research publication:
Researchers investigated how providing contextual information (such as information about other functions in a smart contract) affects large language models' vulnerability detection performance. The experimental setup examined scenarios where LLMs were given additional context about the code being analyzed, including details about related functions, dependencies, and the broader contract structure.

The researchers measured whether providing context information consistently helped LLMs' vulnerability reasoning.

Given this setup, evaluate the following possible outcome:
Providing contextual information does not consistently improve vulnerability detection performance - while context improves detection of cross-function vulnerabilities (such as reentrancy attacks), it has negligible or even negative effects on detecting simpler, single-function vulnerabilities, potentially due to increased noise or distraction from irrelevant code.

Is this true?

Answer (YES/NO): NO